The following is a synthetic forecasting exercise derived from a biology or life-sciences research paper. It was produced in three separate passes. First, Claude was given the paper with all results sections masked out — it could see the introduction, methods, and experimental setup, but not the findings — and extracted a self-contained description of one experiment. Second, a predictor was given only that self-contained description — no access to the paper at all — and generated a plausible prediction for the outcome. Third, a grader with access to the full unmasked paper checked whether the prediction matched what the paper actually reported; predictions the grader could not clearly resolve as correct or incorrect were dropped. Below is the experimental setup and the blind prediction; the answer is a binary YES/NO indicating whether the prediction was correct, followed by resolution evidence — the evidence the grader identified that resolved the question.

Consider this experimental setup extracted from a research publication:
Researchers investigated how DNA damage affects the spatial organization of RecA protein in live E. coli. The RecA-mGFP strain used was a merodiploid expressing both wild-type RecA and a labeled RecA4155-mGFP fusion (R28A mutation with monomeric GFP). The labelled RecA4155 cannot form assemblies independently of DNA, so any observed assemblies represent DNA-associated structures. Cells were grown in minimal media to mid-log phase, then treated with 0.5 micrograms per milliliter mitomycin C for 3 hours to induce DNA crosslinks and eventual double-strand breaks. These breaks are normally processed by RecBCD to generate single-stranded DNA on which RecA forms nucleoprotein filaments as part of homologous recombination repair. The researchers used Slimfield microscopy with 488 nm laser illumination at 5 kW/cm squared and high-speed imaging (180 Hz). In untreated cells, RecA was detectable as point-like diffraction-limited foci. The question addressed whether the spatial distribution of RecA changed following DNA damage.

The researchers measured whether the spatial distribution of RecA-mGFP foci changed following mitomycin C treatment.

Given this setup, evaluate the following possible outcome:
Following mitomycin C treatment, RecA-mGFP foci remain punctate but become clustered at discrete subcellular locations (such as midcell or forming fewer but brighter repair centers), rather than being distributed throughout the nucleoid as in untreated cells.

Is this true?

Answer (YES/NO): NO